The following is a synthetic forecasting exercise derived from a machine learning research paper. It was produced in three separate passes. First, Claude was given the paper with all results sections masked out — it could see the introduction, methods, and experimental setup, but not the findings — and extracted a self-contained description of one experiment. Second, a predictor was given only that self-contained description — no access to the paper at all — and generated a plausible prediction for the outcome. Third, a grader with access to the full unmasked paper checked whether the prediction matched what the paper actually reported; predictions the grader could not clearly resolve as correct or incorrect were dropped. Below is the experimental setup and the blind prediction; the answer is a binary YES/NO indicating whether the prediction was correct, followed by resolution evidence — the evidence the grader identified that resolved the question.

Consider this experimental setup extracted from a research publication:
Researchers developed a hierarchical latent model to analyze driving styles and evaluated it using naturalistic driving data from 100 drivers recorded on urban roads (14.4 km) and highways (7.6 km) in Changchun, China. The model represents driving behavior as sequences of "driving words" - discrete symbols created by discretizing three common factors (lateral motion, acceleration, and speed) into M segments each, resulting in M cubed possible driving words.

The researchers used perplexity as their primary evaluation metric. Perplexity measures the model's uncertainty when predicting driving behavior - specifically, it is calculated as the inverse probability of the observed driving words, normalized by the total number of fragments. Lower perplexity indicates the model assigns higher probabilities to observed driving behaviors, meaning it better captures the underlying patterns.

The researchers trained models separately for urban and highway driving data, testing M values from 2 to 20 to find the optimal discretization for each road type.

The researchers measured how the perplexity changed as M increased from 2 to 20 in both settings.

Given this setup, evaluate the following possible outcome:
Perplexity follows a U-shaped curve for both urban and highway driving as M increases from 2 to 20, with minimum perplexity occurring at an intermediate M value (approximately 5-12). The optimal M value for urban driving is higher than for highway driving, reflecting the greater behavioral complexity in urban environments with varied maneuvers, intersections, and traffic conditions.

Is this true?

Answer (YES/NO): NO